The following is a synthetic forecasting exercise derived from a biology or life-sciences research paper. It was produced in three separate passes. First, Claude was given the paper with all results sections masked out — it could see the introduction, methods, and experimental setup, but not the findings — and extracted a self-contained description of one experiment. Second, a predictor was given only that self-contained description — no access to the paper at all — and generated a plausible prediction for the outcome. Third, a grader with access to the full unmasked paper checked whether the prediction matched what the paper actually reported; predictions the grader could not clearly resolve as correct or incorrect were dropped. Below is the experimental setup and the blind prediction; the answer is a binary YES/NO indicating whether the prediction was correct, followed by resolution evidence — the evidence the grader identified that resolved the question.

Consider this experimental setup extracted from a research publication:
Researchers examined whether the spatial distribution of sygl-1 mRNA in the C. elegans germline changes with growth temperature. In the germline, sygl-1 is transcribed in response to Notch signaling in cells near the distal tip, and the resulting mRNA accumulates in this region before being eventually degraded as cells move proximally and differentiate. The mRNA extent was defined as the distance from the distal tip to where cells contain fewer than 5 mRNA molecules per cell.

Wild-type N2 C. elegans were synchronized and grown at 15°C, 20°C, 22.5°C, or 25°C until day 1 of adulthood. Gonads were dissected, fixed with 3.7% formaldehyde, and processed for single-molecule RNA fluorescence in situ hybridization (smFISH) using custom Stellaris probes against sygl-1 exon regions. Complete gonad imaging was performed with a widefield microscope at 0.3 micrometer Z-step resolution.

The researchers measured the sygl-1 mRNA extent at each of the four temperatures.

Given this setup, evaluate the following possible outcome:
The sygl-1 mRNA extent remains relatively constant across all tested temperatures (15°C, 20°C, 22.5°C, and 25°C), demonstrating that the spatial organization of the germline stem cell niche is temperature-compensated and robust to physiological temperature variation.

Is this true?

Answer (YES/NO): YES